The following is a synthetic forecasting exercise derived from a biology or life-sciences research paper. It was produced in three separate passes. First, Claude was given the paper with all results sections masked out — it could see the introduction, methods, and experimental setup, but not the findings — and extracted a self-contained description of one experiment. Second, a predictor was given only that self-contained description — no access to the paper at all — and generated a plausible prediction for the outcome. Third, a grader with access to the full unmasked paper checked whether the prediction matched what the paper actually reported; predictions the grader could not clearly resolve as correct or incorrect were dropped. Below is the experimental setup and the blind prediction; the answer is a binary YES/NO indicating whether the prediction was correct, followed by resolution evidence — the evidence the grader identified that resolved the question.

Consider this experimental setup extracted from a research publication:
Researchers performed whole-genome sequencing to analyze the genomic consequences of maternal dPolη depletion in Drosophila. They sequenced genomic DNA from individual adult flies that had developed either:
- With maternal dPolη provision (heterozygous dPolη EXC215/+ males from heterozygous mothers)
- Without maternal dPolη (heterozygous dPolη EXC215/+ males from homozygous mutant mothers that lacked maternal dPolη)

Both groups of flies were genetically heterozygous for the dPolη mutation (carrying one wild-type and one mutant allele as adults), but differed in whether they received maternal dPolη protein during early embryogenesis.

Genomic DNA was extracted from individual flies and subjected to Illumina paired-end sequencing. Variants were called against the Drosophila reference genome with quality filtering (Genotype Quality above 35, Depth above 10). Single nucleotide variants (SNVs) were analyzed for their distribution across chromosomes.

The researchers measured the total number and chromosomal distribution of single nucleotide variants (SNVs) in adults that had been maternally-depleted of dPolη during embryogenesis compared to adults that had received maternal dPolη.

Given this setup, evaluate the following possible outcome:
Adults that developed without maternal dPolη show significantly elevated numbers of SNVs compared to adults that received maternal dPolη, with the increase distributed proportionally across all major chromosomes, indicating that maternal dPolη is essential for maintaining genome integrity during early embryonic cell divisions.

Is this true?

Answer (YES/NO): NO